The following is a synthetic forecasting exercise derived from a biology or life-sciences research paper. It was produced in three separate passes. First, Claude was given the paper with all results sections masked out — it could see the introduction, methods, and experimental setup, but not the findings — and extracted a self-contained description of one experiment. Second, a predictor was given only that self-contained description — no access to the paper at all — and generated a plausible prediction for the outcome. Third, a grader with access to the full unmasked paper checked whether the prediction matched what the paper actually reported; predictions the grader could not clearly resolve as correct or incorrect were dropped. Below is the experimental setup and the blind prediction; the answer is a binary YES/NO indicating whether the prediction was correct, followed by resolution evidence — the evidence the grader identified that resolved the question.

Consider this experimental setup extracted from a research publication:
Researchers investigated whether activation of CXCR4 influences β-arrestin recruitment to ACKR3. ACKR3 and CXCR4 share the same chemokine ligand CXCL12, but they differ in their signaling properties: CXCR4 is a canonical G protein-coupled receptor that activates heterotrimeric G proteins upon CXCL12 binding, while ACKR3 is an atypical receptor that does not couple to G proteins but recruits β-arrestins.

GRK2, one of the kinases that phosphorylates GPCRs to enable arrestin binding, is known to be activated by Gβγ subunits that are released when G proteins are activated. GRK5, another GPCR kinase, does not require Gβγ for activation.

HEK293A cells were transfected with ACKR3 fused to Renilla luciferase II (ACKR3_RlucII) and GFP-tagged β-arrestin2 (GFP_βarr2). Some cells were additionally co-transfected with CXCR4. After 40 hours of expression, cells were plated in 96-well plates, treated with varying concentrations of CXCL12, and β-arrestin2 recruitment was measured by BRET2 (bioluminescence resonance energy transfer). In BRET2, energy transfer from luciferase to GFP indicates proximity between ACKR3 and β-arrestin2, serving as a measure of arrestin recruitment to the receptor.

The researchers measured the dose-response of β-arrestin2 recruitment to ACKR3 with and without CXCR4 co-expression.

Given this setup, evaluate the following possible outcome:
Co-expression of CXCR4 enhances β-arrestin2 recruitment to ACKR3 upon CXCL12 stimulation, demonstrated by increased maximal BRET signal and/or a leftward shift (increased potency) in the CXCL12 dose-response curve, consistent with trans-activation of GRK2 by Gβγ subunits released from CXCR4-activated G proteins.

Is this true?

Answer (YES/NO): YES